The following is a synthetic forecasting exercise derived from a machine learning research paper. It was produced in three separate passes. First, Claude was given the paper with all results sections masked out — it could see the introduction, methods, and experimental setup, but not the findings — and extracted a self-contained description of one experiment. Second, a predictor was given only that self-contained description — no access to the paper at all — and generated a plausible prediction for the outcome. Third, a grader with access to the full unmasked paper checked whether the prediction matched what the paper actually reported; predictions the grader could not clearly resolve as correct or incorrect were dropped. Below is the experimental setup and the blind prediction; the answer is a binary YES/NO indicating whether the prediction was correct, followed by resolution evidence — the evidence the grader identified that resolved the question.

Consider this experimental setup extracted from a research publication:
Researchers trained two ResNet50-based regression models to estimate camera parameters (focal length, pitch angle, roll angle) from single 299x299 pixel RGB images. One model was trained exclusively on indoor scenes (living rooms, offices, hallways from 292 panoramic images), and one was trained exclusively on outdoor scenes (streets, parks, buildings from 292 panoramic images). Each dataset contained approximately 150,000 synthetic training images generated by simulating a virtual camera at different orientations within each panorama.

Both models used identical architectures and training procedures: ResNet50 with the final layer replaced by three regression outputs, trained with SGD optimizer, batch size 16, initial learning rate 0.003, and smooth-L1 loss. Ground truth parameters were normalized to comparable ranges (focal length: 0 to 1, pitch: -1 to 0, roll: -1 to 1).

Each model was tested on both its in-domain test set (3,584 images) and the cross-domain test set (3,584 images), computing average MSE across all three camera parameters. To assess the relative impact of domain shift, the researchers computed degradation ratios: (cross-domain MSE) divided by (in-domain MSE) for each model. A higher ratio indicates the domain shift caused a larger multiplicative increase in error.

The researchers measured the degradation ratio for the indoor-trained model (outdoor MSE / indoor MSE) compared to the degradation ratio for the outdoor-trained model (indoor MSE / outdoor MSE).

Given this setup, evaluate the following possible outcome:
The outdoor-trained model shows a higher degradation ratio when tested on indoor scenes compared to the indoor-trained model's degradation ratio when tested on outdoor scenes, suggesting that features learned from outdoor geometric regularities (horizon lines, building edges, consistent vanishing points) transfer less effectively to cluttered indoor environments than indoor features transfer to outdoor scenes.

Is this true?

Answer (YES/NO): NO